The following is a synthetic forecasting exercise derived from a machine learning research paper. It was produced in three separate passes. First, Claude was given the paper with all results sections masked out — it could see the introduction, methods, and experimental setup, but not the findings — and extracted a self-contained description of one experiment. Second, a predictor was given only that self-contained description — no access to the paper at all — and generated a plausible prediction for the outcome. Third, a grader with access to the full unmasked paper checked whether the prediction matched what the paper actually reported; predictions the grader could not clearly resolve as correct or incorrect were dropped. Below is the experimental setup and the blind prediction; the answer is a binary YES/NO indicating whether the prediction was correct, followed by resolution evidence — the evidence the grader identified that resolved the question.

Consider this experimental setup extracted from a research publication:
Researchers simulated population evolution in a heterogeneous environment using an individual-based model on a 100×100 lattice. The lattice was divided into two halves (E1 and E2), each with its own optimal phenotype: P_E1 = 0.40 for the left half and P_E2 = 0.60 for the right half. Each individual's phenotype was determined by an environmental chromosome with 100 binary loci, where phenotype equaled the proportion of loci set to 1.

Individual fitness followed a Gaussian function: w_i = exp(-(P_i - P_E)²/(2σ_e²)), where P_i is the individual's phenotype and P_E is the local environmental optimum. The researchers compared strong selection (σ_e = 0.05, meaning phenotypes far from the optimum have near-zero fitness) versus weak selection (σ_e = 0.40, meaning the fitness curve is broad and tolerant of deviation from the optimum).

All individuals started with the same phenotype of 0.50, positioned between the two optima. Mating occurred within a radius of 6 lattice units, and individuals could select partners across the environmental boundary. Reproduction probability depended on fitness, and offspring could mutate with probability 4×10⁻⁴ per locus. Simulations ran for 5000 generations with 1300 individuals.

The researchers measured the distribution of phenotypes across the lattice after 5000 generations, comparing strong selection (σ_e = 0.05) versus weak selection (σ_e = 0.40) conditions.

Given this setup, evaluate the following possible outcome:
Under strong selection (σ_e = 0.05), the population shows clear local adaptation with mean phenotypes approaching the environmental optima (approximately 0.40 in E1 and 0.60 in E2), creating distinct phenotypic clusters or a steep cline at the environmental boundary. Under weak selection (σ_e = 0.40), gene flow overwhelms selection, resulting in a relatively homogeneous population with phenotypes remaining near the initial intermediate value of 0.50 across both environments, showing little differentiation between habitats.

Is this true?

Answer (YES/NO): NO